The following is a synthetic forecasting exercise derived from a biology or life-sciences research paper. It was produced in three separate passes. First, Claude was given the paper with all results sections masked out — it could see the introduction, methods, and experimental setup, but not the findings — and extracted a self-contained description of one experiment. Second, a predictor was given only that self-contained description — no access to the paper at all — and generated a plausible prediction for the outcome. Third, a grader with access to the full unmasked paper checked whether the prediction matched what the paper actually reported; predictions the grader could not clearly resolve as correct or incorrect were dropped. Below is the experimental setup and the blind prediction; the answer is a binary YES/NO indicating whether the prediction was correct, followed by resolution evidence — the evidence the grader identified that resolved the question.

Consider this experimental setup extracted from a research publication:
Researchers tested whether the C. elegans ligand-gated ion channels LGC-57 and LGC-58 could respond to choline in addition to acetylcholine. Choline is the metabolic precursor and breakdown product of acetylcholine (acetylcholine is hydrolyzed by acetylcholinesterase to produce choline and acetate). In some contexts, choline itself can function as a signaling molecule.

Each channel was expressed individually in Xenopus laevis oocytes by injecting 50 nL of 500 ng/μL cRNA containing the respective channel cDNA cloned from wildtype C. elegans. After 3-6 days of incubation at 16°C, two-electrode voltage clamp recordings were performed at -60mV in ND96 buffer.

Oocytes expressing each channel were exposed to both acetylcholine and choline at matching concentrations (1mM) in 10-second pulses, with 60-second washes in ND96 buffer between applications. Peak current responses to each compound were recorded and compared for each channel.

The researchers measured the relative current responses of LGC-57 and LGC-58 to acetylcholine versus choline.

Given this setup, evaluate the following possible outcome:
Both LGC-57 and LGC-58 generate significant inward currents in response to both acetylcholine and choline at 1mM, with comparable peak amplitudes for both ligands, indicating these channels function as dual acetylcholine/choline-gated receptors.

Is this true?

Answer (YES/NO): NO